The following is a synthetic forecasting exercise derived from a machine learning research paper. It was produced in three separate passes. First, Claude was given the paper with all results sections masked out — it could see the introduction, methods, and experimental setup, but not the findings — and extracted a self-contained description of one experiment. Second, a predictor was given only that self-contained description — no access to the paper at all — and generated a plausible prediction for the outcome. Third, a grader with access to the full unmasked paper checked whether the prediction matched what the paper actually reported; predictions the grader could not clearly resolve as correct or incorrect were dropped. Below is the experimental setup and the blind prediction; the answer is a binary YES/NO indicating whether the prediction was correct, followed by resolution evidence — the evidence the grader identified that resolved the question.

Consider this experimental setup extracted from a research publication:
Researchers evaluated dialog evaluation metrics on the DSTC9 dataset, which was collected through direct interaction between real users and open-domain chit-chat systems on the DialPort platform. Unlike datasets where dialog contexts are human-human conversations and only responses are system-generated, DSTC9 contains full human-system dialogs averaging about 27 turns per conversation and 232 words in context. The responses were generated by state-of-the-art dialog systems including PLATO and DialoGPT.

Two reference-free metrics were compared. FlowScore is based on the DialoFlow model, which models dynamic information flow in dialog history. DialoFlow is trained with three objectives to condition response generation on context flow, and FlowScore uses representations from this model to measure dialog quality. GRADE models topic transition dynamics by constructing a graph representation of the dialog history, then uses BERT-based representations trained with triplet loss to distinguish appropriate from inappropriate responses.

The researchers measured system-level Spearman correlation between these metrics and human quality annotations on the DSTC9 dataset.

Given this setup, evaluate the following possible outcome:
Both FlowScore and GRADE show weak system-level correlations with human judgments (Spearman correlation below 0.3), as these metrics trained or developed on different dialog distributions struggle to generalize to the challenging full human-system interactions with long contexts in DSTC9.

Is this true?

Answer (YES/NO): NO